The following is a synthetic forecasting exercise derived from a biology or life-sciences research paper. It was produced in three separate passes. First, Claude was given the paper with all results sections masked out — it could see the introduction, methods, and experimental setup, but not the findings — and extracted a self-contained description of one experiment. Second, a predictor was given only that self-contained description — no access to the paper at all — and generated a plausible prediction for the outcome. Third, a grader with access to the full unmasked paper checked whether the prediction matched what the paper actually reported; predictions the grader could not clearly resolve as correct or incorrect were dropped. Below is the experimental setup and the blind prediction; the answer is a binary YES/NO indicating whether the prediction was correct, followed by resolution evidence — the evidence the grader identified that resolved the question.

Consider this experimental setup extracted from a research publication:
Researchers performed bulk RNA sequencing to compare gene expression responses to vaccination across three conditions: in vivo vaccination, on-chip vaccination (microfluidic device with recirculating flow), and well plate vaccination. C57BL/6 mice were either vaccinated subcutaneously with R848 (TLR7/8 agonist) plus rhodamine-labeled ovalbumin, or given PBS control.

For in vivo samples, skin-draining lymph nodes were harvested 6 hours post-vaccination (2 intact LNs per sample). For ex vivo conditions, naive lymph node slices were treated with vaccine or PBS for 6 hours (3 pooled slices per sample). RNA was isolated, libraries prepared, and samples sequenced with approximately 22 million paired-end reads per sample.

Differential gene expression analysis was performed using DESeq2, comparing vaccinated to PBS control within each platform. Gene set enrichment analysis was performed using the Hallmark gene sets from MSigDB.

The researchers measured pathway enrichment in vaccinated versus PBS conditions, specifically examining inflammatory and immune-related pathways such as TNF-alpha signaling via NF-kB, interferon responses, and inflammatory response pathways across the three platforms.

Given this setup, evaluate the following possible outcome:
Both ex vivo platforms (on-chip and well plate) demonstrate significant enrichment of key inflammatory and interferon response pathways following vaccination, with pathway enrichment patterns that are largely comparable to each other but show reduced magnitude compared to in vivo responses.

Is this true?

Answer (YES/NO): NO